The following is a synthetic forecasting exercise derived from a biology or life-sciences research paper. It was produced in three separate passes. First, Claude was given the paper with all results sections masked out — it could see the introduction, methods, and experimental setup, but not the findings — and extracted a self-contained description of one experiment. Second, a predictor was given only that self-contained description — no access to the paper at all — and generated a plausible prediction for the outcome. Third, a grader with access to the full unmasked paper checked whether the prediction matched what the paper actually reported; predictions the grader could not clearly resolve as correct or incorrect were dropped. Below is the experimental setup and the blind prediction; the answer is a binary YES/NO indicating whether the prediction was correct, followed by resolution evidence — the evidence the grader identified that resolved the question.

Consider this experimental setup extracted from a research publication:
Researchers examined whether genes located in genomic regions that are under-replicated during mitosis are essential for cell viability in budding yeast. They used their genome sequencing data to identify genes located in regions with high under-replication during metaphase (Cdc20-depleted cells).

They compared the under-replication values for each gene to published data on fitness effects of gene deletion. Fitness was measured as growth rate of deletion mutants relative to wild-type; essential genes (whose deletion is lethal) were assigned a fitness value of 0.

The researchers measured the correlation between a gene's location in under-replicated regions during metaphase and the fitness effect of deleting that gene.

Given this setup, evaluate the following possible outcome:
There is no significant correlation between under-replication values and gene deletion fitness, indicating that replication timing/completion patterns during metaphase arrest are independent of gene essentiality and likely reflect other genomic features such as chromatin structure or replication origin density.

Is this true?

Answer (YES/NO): NO